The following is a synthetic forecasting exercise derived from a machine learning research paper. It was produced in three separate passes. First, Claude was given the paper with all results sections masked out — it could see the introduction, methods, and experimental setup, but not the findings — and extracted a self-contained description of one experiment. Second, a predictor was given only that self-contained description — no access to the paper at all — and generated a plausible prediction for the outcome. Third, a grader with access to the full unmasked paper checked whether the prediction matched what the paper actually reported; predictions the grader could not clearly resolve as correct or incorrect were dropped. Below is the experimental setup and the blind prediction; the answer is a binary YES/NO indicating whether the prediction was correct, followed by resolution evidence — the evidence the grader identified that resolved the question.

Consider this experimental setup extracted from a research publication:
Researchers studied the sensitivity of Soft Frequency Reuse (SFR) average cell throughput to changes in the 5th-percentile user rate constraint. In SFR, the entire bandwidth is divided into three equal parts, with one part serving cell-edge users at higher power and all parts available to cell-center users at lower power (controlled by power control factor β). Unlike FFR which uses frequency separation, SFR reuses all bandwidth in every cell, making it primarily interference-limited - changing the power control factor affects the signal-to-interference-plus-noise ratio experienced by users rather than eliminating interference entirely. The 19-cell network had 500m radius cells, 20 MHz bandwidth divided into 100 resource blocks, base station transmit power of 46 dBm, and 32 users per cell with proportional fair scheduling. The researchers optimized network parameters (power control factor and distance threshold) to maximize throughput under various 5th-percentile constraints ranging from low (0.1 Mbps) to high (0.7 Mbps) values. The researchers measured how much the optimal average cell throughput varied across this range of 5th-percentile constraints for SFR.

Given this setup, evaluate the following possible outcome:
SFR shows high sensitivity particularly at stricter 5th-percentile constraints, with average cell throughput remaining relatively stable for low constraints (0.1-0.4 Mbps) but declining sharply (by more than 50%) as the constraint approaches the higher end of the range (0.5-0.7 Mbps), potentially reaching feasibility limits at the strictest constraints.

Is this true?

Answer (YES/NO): NO